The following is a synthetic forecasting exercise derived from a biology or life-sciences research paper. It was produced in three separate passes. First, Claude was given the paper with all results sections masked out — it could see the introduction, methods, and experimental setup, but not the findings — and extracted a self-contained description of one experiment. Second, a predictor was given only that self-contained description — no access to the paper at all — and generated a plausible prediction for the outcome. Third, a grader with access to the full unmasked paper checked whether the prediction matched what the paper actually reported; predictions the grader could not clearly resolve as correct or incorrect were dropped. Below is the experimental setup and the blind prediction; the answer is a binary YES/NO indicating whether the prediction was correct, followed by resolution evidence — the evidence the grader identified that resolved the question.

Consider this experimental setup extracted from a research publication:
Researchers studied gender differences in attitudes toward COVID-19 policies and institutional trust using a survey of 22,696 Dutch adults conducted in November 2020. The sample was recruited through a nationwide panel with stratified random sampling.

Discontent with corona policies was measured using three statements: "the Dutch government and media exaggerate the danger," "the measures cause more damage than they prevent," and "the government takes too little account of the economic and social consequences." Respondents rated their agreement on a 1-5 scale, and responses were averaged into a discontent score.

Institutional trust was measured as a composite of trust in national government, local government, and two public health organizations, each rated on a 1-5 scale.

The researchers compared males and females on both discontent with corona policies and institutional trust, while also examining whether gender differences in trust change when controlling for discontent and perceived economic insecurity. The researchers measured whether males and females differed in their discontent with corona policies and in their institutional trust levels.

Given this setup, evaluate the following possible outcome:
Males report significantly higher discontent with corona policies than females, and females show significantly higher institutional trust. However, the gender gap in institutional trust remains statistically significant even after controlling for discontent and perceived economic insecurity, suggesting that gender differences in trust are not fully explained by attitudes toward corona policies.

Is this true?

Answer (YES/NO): NO